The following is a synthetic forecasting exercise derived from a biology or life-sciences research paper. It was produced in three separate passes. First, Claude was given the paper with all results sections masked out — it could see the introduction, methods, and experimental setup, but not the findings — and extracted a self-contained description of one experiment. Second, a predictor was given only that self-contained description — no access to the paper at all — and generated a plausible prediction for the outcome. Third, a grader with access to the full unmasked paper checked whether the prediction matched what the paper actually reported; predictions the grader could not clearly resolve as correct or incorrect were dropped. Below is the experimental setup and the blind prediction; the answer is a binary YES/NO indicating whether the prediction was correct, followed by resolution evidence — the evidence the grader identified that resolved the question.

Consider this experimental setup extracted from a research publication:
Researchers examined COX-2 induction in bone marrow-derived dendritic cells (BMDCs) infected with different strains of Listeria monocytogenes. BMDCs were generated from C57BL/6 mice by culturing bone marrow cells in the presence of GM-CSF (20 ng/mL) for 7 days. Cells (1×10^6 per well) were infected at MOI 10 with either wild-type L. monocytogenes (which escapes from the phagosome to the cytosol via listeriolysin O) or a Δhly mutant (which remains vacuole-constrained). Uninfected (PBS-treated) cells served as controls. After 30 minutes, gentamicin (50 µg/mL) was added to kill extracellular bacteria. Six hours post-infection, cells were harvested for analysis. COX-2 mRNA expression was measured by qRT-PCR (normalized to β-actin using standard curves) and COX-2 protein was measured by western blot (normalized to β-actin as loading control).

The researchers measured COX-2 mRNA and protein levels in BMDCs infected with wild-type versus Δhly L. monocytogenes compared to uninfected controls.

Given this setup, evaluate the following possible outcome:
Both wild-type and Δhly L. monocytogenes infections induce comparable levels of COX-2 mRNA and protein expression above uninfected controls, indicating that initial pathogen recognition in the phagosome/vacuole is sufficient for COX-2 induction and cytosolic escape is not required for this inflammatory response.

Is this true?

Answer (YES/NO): NO